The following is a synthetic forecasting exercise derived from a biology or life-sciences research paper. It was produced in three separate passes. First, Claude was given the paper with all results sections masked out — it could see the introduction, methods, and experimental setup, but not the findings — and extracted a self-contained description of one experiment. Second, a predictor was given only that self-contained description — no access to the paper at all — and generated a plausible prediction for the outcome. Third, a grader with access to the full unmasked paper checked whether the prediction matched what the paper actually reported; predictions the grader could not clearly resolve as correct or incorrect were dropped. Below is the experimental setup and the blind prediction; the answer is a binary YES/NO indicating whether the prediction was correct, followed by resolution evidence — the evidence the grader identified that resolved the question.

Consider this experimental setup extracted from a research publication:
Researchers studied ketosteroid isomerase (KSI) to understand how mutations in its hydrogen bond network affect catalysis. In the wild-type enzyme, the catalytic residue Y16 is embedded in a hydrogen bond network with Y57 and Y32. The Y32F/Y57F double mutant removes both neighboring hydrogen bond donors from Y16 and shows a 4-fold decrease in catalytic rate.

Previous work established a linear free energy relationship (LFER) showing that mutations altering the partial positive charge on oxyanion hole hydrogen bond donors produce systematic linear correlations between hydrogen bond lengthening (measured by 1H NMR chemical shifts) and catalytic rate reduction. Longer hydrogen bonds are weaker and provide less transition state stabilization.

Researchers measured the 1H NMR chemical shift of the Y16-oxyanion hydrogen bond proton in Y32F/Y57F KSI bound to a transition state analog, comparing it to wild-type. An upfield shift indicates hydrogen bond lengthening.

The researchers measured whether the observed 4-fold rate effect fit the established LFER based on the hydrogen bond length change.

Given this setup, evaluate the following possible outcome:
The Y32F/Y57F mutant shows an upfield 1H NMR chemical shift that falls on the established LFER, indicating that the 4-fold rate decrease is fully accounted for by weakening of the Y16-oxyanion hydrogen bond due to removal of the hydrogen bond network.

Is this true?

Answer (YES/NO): YES